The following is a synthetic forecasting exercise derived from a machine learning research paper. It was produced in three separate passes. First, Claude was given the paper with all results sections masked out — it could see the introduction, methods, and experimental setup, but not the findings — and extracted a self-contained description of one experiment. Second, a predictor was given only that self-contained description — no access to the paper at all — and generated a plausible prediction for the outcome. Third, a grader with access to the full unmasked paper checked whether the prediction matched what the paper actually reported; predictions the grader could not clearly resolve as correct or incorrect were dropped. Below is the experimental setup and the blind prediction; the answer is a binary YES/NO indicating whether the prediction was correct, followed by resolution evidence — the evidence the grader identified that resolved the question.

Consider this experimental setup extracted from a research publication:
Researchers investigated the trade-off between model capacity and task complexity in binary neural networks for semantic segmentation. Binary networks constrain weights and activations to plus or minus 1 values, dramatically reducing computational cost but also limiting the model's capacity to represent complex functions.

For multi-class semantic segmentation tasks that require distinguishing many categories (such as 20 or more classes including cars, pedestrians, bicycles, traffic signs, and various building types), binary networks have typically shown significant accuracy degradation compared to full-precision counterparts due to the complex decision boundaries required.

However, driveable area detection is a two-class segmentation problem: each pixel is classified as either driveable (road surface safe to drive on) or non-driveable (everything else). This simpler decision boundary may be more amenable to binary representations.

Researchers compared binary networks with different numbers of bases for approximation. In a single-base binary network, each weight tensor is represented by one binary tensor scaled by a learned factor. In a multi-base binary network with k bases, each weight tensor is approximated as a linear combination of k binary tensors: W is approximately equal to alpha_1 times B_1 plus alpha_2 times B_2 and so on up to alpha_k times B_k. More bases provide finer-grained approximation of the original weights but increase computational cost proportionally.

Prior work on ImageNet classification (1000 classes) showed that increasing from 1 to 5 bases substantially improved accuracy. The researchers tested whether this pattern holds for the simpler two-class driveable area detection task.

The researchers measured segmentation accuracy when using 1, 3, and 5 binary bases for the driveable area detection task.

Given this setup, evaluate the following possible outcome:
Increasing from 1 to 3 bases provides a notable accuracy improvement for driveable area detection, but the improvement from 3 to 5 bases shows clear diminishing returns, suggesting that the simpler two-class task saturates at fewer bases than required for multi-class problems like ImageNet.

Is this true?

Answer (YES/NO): NO